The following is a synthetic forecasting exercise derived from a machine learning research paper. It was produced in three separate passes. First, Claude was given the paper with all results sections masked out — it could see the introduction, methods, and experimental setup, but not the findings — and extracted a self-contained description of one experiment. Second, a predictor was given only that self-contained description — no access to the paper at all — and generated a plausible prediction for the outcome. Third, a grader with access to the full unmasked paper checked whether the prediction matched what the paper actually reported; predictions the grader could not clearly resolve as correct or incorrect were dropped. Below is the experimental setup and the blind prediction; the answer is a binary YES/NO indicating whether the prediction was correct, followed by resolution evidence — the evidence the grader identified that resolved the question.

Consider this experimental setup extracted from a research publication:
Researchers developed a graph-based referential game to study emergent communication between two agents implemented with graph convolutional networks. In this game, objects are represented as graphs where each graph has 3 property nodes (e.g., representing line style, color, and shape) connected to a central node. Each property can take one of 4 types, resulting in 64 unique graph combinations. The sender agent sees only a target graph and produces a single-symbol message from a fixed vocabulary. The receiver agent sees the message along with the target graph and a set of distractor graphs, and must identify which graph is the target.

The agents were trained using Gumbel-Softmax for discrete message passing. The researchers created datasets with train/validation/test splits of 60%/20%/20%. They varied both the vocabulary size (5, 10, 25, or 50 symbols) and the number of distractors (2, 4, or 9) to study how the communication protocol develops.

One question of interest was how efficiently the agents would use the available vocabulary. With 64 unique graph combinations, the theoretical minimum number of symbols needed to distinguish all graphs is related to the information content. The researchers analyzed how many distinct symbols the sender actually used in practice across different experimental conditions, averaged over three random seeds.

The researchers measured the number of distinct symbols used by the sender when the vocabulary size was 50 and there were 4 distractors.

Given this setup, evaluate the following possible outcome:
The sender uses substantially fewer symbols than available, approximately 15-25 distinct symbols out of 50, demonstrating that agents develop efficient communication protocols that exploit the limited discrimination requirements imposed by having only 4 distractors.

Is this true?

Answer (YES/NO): YES